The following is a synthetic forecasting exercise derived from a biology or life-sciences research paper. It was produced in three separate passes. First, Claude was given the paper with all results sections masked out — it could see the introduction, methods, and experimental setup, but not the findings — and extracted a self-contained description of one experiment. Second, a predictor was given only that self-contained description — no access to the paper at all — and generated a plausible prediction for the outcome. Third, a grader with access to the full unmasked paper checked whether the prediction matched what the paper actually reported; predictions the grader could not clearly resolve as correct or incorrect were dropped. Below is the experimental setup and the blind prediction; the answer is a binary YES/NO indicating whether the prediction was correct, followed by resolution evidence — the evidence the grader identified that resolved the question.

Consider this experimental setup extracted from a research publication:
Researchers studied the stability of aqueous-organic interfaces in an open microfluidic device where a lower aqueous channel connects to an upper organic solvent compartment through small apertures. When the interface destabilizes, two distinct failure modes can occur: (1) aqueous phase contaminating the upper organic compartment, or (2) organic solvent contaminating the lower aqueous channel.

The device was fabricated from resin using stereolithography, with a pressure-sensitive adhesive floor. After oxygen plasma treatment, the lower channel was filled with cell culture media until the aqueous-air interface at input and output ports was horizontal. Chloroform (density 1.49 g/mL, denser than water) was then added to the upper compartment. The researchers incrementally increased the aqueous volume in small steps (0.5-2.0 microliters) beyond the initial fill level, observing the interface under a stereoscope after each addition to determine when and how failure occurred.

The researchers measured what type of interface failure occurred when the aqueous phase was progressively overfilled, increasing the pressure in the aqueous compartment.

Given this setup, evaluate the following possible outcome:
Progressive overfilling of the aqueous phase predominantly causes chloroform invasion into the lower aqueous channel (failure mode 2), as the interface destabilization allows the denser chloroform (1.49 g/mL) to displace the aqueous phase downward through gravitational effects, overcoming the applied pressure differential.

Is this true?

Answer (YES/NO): NO